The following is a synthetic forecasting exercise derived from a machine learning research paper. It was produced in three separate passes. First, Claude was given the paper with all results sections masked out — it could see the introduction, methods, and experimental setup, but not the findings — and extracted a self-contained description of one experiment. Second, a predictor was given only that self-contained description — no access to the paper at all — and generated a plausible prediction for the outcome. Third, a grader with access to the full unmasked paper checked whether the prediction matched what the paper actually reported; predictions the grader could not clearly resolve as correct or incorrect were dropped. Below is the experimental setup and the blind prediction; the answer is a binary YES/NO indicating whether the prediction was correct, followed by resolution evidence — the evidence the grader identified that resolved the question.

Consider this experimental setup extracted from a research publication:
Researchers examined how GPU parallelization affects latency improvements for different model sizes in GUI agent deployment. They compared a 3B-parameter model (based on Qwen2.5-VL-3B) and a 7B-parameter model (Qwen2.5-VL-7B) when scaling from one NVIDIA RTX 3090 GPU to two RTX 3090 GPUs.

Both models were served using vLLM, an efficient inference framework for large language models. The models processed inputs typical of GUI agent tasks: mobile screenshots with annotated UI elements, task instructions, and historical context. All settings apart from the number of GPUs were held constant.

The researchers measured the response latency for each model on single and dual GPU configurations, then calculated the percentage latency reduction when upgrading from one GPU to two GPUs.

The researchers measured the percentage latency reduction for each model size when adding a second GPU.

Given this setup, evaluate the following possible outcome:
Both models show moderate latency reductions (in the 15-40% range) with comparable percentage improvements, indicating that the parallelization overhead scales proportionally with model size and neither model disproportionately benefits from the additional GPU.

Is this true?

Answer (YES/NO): NO